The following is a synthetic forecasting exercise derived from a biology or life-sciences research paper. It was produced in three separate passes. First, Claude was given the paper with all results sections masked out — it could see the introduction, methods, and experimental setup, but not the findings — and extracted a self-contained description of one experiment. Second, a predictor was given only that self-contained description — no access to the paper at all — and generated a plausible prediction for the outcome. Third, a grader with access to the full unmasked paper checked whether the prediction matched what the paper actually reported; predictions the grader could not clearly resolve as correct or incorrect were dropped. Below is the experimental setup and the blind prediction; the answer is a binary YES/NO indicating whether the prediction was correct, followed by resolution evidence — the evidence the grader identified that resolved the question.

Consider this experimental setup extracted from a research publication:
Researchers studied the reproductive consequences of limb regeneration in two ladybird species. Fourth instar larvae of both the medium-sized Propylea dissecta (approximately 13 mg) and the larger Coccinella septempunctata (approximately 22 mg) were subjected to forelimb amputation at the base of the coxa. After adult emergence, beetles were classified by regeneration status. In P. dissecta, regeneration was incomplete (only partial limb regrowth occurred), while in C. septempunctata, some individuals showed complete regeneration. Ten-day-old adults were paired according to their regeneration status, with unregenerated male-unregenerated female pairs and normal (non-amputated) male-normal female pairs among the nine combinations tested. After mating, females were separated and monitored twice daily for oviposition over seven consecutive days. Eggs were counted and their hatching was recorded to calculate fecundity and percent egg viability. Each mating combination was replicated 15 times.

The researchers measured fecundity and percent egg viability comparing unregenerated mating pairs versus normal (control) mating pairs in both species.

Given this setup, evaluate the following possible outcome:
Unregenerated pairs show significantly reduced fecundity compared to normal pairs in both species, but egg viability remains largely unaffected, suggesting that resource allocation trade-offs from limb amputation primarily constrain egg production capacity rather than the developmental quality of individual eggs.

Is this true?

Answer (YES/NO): NO